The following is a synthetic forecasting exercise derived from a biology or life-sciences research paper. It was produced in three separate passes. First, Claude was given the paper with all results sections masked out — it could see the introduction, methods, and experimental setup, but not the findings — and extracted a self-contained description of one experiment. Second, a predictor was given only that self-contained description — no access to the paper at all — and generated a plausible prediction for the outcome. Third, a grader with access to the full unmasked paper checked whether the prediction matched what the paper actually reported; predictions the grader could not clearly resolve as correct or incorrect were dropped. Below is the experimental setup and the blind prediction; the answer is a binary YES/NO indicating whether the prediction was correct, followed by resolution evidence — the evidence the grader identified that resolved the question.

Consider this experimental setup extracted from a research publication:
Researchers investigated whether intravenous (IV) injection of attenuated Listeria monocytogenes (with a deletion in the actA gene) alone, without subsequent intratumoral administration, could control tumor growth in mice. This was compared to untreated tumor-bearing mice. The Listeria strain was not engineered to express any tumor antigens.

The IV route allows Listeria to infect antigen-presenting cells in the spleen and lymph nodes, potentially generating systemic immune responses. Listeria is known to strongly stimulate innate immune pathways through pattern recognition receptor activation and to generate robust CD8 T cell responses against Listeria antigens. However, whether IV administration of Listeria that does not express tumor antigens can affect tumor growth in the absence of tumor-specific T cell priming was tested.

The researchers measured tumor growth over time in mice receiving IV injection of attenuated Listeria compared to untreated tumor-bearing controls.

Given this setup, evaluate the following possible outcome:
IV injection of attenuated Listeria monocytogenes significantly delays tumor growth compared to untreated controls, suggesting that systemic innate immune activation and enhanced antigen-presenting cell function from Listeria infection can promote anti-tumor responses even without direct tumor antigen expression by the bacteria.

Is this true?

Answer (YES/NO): NO